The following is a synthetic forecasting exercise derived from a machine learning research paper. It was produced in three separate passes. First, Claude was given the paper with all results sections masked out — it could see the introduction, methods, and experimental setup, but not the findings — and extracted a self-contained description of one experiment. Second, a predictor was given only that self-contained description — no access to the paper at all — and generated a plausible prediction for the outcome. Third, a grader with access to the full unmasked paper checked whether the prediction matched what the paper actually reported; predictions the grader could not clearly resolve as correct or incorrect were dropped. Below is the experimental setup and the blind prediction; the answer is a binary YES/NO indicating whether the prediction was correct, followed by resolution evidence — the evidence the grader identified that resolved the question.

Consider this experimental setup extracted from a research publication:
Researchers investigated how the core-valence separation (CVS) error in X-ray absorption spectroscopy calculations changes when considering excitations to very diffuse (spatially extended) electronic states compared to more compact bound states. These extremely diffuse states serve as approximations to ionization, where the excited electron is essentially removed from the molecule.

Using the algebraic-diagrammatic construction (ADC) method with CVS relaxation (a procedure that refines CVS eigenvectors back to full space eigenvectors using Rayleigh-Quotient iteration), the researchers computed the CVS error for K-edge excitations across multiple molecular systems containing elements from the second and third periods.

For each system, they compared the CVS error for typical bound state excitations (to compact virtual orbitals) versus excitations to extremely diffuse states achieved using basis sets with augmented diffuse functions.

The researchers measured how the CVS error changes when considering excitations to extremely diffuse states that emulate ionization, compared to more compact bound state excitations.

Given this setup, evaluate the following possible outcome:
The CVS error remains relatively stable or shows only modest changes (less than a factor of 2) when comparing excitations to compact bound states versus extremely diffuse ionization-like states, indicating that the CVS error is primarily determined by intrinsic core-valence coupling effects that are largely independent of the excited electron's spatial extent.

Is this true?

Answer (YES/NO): YES